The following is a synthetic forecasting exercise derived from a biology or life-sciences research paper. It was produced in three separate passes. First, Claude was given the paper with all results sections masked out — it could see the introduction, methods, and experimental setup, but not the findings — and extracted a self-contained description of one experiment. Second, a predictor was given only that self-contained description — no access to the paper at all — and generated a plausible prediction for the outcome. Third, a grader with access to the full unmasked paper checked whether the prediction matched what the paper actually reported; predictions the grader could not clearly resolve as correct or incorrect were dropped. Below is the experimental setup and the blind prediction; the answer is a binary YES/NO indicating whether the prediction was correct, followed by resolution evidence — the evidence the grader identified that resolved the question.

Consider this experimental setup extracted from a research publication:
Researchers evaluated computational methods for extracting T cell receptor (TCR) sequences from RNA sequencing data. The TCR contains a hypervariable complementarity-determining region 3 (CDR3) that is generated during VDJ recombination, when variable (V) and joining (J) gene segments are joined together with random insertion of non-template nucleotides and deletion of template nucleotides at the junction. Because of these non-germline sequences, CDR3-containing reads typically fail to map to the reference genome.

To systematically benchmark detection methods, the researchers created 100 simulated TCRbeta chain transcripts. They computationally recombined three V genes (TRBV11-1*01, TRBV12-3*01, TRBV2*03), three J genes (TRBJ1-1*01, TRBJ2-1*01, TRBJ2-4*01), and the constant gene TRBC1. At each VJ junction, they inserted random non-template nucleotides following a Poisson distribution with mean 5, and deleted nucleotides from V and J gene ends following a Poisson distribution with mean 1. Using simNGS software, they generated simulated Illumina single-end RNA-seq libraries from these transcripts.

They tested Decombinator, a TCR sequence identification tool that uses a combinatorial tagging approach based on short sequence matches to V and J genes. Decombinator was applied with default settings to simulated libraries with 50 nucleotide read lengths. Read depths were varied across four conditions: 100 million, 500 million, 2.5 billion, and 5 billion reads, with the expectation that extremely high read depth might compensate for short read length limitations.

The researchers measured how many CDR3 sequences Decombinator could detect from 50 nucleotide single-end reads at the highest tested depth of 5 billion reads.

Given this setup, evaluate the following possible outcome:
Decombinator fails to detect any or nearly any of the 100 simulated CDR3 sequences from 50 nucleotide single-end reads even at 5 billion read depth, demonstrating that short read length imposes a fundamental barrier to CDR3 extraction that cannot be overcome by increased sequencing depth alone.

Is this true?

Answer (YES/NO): YES